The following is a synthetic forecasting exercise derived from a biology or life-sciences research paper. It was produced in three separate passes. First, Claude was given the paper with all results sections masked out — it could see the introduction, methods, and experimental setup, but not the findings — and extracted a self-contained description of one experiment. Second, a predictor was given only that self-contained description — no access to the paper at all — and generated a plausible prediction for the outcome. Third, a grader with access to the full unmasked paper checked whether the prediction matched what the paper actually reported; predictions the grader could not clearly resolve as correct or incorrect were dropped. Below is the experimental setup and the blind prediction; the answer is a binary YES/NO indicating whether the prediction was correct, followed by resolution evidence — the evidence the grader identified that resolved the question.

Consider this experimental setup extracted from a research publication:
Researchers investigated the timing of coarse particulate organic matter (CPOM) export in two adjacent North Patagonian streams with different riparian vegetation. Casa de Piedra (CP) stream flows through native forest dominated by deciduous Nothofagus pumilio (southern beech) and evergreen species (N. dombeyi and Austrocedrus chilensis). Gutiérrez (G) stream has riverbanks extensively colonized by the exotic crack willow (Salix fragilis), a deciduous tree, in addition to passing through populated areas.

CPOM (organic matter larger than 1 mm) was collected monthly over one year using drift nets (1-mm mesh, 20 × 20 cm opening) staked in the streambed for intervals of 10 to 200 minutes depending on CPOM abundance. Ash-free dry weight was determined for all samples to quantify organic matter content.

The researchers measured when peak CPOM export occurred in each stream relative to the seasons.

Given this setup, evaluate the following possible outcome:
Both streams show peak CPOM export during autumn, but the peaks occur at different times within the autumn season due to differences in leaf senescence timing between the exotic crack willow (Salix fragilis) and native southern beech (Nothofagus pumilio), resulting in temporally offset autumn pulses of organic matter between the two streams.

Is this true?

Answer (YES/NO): NO